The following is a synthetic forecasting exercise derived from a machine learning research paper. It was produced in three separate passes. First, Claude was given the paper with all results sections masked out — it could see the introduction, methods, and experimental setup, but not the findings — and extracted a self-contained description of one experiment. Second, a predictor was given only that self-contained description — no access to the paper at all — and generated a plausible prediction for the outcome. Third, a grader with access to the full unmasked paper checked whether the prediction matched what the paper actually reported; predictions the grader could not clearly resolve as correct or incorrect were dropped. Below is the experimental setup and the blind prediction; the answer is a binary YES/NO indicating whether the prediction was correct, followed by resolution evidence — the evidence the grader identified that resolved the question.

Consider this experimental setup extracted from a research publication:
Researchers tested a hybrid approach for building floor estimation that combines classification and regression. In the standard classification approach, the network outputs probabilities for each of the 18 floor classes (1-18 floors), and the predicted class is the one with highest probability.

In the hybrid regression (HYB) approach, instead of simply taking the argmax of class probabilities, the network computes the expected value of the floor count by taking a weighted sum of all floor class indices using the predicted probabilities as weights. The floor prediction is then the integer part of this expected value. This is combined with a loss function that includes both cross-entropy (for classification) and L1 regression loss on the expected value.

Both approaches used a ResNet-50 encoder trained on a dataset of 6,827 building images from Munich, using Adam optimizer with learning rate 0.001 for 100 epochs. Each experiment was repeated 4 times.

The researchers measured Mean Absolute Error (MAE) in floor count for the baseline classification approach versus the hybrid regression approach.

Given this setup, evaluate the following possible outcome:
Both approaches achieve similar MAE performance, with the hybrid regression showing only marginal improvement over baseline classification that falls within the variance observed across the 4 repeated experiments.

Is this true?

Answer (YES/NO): NO